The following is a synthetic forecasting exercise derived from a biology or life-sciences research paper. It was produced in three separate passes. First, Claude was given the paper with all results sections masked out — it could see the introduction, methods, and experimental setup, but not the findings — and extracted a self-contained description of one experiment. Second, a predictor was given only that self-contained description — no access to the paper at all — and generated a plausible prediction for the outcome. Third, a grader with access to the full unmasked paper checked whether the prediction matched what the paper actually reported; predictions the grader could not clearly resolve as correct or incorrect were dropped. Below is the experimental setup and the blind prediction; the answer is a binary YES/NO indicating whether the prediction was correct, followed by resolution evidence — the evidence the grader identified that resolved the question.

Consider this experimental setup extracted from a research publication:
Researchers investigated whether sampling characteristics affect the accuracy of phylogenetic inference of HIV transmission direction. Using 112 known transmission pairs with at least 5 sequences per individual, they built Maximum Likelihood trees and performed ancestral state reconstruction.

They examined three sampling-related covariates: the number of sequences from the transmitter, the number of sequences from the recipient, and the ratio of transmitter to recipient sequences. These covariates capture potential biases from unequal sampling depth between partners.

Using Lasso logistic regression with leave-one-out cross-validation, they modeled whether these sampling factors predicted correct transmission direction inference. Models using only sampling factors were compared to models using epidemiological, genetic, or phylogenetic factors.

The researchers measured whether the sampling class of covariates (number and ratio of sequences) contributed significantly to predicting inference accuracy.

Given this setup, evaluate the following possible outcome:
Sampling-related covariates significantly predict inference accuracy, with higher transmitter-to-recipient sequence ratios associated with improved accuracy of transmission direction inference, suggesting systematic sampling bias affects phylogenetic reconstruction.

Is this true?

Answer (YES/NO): NO